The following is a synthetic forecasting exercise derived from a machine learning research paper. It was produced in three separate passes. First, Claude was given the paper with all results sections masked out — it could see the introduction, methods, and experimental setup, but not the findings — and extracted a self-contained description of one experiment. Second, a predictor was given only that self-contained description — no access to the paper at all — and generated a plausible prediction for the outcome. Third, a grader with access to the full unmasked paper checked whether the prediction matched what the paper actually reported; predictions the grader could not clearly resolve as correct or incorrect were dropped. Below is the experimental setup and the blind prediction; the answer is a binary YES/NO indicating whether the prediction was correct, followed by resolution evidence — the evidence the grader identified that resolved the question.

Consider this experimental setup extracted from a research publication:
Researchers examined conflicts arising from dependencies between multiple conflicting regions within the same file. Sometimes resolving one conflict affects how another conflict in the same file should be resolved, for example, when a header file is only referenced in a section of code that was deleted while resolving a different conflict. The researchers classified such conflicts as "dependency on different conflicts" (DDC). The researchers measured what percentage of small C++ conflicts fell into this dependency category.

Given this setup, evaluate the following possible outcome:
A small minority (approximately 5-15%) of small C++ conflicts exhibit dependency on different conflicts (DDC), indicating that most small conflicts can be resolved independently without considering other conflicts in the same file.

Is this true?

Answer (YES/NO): NO